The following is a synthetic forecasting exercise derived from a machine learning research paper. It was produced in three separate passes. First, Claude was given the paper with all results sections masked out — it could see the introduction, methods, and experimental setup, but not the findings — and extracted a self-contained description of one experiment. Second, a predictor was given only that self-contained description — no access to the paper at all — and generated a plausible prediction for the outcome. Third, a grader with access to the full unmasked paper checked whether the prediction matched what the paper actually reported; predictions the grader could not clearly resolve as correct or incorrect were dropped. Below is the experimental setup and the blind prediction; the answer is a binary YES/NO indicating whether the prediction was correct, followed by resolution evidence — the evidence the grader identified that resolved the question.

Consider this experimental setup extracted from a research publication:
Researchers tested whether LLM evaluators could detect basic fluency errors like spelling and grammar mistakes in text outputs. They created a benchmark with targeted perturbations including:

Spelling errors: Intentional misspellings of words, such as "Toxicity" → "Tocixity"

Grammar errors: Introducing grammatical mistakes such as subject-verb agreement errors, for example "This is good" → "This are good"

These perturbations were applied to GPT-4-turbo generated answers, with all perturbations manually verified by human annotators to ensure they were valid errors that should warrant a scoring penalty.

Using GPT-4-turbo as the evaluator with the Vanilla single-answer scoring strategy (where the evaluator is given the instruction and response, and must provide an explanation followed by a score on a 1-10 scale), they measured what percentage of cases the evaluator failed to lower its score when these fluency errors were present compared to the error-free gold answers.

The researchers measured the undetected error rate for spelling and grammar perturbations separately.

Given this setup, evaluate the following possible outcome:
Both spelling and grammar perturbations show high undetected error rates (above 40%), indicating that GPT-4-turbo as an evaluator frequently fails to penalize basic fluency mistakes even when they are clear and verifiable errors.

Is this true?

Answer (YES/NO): YES